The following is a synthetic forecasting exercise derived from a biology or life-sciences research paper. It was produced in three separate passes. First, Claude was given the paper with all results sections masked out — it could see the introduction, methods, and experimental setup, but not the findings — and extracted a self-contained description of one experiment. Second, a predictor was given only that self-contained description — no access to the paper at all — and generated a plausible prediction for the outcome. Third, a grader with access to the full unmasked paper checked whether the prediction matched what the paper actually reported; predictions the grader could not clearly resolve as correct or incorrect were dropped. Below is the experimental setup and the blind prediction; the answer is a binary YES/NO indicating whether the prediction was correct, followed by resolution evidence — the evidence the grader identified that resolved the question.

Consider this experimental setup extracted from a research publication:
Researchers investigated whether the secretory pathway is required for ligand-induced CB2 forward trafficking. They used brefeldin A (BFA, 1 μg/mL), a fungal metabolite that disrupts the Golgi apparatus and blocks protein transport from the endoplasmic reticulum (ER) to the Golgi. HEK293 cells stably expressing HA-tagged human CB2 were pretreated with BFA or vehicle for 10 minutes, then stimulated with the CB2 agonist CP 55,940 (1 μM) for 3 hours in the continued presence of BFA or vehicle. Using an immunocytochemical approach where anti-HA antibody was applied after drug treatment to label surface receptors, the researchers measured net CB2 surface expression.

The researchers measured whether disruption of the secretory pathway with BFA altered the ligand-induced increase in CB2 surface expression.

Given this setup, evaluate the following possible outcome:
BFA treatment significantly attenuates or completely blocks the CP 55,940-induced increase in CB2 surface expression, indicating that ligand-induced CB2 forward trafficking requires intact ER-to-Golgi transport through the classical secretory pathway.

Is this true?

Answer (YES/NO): YES